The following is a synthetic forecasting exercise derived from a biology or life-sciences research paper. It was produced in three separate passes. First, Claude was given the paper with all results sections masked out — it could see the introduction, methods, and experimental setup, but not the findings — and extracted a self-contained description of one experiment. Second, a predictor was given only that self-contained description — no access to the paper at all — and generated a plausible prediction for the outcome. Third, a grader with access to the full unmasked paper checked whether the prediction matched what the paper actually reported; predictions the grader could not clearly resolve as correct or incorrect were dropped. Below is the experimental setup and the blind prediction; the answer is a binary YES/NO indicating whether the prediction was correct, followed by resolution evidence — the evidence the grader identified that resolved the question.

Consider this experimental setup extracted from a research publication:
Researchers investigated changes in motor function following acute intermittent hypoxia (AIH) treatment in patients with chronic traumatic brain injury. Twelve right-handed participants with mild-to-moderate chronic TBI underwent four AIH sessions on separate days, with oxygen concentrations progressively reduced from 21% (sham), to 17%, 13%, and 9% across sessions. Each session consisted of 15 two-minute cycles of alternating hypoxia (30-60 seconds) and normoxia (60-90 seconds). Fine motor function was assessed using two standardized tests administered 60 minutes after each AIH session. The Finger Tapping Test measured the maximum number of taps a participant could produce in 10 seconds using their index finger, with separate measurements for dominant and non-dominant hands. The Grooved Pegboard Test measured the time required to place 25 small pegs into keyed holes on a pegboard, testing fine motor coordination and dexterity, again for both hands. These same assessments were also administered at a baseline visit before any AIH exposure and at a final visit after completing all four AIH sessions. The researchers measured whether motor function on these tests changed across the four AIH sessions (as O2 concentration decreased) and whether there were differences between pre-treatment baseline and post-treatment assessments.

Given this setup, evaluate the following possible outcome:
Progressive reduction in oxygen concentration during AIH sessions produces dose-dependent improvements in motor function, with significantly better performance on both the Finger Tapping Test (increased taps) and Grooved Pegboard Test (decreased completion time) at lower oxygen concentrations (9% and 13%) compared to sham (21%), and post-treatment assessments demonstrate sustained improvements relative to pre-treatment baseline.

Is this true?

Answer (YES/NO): NO